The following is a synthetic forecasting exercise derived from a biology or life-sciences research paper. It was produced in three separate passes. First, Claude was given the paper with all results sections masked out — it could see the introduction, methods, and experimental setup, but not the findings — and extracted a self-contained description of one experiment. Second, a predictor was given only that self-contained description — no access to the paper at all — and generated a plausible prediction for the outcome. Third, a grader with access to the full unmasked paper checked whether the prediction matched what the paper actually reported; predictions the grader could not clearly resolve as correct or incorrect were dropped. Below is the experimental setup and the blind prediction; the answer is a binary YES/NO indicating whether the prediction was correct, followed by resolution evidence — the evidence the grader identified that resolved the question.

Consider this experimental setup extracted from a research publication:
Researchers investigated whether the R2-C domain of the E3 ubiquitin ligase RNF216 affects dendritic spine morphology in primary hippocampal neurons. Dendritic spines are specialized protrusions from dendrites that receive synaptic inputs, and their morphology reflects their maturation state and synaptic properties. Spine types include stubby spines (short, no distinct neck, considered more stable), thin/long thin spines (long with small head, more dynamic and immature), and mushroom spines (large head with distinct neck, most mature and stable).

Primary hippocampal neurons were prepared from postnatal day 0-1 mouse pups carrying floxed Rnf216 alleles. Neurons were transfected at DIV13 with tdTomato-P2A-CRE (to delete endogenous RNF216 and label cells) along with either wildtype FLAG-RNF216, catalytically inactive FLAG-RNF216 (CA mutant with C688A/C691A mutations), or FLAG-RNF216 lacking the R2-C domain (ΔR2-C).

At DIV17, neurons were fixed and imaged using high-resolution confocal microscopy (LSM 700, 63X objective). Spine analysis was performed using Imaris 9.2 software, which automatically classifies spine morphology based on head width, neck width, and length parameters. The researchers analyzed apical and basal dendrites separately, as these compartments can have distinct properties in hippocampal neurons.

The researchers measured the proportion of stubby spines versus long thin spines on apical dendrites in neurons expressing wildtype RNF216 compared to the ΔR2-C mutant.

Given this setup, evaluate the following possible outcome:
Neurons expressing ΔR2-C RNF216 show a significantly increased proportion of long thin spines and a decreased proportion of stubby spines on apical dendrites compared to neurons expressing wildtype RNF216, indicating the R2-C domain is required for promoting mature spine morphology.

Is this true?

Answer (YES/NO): NO